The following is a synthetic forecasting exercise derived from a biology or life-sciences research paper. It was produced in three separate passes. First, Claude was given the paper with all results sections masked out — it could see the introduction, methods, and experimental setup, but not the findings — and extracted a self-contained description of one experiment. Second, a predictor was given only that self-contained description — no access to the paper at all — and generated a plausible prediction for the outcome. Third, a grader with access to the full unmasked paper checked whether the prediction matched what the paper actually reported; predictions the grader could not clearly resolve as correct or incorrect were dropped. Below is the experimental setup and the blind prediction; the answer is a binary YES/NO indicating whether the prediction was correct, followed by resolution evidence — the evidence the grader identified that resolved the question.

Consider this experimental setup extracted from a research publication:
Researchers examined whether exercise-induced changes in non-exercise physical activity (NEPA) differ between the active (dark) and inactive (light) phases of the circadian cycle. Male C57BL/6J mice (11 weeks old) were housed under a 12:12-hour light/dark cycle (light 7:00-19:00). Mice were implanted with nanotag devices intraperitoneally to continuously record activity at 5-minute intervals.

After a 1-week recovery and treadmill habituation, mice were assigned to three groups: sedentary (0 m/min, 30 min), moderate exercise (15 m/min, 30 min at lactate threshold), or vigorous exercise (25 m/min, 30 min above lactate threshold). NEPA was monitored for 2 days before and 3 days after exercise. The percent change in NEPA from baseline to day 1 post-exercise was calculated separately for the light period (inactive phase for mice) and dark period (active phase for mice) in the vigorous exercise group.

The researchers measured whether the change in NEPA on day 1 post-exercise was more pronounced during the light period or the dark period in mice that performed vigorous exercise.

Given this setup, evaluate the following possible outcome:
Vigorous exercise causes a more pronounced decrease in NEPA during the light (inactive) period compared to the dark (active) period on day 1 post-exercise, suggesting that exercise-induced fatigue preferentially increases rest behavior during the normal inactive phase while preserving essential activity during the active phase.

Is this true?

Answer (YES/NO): NO